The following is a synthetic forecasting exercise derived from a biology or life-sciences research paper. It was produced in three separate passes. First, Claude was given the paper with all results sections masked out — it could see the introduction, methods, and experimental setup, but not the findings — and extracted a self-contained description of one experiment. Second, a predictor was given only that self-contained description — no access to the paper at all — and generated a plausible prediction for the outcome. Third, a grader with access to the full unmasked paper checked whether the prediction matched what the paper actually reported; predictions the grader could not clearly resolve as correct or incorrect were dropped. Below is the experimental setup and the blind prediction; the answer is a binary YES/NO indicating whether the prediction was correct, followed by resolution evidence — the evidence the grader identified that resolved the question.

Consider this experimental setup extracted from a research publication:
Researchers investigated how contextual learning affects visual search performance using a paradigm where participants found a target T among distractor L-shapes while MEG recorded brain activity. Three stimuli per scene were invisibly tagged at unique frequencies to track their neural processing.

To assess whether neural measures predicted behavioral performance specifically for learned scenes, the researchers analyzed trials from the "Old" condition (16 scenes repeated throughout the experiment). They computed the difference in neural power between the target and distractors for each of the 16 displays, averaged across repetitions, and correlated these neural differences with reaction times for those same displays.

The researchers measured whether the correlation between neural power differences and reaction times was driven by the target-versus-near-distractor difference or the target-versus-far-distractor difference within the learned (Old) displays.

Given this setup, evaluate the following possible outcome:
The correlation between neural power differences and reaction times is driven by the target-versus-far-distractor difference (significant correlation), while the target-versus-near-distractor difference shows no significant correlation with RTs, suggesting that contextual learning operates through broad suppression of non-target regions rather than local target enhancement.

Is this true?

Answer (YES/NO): NO